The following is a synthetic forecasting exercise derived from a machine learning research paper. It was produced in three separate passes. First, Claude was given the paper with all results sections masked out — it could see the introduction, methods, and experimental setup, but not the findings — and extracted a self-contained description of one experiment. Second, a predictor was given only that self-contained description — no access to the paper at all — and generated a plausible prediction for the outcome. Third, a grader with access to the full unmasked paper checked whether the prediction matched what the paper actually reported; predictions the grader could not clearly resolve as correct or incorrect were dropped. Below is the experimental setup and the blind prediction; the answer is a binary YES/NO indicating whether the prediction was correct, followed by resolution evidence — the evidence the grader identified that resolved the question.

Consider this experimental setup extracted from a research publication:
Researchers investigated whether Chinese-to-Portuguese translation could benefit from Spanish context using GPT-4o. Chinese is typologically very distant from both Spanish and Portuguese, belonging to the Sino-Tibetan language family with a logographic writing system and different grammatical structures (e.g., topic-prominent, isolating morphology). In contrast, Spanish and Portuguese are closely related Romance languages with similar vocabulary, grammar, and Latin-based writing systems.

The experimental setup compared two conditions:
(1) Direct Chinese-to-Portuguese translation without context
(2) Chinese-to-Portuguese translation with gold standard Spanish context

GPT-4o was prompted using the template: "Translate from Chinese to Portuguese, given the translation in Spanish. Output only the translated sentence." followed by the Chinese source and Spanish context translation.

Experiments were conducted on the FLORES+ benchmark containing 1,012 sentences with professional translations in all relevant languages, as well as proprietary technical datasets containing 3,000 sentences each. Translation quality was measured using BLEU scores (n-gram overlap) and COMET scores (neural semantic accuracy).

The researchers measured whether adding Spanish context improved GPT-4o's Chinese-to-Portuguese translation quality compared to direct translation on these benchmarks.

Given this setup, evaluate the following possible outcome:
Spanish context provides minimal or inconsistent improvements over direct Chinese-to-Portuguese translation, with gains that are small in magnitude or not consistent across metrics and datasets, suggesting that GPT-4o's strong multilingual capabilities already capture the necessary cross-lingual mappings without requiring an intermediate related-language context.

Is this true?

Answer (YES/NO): NO